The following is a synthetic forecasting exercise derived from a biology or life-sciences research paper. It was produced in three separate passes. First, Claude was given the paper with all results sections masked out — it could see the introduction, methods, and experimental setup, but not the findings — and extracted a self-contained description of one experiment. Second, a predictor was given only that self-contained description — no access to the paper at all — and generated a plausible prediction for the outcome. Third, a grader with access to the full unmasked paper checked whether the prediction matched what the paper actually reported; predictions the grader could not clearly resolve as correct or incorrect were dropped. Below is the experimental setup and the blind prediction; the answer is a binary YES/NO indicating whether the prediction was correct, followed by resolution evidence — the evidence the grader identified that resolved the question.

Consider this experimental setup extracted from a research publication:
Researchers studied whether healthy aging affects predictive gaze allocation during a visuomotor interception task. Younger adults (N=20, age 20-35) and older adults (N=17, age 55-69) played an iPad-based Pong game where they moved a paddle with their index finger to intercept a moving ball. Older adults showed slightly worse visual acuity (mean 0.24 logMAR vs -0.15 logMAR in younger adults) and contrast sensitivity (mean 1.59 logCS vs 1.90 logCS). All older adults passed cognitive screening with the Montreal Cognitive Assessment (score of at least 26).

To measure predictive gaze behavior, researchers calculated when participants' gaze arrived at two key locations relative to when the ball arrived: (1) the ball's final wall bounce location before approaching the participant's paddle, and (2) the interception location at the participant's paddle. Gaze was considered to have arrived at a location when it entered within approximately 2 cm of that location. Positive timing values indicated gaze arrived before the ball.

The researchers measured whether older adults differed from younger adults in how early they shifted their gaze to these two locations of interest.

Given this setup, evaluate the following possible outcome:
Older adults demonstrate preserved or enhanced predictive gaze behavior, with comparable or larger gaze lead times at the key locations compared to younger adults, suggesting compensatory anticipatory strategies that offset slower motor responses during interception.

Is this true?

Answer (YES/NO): NO